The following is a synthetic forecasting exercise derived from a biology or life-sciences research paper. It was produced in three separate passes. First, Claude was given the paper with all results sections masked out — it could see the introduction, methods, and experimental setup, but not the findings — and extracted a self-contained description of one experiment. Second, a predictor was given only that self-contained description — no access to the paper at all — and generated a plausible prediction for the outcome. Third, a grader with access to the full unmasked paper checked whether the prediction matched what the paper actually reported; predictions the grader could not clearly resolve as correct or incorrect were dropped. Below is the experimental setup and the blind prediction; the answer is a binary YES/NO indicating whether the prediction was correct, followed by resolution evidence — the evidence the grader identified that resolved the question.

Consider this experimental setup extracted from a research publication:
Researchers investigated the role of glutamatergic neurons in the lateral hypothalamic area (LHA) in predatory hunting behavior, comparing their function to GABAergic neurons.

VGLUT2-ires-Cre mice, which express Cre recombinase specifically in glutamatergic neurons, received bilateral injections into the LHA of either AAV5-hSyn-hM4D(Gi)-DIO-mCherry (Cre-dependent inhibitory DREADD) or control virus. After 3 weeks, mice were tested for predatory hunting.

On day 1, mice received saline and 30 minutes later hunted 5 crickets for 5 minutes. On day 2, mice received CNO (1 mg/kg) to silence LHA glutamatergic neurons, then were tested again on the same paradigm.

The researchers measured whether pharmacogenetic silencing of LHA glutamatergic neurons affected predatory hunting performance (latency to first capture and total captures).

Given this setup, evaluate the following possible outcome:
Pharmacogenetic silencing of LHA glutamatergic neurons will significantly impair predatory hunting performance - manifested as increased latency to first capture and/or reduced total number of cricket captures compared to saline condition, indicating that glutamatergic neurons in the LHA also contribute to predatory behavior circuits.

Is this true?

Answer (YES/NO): NO